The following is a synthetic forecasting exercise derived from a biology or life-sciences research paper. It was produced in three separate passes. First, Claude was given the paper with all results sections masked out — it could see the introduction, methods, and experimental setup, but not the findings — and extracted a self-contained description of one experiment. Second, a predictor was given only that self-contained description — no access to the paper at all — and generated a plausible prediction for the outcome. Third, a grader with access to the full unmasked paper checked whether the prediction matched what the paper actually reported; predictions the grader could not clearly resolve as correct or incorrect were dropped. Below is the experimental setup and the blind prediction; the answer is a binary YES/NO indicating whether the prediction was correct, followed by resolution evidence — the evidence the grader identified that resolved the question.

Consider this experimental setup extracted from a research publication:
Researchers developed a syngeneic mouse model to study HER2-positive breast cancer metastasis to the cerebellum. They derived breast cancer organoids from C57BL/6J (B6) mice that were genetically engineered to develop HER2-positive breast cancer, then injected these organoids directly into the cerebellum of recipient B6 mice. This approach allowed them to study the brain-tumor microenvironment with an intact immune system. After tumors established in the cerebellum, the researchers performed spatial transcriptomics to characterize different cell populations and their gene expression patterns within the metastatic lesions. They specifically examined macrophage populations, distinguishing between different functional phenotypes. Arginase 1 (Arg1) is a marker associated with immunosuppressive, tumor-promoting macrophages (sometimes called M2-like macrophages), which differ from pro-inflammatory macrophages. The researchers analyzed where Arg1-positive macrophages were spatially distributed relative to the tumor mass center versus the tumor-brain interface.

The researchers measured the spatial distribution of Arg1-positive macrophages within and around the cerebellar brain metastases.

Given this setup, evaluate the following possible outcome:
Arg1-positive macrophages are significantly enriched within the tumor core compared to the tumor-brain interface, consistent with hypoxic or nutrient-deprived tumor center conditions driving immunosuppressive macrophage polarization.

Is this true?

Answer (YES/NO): NO